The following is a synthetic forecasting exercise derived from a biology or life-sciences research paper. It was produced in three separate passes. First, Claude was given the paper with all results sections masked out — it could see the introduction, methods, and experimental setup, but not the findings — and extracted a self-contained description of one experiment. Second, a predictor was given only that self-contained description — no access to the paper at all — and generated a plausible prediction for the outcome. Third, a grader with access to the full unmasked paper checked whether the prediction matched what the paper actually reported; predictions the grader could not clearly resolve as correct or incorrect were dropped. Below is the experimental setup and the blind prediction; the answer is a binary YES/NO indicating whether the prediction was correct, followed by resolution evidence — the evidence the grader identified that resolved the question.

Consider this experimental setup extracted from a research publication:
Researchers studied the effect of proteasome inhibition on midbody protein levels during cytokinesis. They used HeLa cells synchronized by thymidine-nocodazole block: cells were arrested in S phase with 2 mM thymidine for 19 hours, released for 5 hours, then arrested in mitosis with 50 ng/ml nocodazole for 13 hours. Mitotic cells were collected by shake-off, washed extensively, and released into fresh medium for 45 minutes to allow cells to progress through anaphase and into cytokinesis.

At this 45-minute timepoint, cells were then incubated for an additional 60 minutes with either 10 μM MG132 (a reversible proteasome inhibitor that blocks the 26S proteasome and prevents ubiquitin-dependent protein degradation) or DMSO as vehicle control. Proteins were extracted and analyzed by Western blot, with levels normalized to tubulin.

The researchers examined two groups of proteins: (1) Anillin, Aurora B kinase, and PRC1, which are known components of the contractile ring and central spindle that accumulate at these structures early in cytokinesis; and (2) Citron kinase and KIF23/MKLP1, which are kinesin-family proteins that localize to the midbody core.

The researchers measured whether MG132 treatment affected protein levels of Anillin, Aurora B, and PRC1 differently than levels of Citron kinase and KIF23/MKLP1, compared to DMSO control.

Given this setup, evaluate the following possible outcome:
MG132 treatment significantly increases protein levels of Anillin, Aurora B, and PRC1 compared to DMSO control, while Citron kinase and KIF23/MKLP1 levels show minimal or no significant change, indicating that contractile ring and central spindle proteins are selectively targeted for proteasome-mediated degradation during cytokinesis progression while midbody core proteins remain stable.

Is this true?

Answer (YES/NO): NO